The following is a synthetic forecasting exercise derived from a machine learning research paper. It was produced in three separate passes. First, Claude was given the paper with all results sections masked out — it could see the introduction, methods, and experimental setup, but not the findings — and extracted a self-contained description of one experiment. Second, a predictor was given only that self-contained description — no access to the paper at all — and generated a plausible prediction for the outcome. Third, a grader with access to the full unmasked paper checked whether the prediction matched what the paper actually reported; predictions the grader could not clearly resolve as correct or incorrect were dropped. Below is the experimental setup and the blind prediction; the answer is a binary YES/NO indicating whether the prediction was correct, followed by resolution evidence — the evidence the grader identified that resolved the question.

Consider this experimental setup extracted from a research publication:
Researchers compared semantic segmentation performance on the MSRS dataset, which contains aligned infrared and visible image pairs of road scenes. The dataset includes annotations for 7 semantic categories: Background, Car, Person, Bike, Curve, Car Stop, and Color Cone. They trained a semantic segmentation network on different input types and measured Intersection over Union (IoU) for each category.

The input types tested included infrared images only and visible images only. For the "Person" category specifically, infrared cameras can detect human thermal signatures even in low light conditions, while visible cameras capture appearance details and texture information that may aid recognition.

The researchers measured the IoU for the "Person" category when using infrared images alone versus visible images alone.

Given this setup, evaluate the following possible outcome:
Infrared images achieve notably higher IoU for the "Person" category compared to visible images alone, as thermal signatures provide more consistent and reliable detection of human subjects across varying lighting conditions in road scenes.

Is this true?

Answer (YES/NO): YES